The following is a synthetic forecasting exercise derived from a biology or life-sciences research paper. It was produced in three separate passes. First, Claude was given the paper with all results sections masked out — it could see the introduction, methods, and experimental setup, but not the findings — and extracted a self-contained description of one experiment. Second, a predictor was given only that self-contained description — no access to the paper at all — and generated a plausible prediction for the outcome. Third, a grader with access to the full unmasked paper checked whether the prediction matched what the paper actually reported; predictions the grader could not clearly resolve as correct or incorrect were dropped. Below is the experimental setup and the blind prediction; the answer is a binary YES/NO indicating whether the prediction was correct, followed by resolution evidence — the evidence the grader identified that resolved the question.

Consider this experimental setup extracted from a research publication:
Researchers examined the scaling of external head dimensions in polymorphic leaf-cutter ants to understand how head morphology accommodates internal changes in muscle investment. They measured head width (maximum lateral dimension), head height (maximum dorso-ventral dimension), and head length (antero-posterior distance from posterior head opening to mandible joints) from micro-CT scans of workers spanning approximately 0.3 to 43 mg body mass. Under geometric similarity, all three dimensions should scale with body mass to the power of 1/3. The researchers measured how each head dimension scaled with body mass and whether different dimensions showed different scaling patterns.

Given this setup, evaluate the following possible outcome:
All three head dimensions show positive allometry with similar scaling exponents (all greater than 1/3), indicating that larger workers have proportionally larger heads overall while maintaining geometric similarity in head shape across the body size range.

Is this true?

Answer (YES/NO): NO